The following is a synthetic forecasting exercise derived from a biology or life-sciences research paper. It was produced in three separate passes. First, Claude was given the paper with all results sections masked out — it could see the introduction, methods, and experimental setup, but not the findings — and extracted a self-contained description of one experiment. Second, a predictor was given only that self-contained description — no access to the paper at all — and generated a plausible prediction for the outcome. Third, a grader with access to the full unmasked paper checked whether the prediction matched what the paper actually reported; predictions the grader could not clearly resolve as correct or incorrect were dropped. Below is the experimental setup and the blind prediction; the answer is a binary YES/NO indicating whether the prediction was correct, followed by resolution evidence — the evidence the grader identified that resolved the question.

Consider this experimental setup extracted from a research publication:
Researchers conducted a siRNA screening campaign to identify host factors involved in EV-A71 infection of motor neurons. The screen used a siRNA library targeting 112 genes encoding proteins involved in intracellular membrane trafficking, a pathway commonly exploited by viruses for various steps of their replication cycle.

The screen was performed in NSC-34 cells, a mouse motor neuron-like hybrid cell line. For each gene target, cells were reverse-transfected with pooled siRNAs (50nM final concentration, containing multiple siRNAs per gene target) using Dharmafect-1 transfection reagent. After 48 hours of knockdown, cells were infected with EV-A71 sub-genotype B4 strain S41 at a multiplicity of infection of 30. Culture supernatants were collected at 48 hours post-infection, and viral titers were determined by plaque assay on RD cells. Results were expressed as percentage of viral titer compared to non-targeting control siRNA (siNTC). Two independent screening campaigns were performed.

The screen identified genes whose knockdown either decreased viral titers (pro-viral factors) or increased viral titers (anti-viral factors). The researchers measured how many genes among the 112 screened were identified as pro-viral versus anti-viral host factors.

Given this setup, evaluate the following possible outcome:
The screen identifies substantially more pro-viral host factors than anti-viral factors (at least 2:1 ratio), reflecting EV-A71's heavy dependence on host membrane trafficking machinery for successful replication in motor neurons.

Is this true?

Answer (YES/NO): YES